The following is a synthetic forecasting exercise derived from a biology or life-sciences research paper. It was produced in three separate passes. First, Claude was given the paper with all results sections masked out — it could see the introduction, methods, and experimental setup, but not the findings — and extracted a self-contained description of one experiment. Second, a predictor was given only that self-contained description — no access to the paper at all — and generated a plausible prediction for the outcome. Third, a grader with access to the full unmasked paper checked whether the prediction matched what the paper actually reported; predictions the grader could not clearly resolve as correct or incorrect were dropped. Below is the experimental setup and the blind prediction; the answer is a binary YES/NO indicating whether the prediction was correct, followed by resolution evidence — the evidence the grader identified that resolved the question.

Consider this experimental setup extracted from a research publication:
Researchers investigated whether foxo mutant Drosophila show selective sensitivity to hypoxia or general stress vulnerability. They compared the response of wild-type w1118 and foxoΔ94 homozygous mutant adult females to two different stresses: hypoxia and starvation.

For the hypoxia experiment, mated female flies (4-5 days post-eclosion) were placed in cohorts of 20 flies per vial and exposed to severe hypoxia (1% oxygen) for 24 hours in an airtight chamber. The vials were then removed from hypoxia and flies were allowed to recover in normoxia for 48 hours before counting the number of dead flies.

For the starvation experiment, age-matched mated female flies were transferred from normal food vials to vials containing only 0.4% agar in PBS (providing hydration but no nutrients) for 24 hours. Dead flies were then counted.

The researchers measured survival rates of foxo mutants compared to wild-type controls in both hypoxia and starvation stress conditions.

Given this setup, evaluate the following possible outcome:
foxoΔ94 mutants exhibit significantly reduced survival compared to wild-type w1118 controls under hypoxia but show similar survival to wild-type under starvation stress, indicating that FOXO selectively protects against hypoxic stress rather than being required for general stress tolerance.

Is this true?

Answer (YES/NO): YES